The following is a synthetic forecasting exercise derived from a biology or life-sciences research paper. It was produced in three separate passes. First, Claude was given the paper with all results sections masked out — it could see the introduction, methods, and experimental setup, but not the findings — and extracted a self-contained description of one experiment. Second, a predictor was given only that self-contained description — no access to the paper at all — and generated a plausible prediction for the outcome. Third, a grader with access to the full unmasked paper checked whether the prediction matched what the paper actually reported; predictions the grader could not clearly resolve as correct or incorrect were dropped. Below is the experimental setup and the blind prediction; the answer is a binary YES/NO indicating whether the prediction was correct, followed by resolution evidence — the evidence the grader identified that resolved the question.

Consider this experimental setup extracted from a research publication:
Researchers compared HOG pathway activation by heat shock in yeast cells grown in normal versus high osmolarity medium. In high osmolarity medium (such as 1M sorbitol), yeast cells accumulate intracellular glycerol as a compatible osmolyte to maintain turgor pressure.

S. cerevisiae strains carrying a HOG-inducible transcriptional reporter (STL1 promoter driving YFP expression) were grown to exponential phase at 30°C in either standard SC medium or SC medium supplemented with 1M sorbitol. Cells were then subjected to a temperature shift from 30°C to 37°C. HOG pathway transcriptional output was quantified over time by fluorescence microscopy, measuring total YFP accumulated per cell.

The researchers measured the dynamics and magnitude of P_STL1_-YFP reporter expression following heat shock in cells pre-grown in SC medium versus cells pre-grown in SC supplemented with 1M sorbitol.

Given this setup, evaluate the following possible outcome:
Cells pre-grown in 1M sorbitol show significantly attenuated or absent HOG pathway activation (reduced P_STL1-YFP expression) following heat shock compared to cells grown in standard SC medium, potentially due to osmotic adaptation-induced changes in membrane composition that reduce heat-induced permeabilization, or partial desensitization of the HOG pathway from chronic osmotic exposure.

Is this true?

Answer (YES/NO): NO